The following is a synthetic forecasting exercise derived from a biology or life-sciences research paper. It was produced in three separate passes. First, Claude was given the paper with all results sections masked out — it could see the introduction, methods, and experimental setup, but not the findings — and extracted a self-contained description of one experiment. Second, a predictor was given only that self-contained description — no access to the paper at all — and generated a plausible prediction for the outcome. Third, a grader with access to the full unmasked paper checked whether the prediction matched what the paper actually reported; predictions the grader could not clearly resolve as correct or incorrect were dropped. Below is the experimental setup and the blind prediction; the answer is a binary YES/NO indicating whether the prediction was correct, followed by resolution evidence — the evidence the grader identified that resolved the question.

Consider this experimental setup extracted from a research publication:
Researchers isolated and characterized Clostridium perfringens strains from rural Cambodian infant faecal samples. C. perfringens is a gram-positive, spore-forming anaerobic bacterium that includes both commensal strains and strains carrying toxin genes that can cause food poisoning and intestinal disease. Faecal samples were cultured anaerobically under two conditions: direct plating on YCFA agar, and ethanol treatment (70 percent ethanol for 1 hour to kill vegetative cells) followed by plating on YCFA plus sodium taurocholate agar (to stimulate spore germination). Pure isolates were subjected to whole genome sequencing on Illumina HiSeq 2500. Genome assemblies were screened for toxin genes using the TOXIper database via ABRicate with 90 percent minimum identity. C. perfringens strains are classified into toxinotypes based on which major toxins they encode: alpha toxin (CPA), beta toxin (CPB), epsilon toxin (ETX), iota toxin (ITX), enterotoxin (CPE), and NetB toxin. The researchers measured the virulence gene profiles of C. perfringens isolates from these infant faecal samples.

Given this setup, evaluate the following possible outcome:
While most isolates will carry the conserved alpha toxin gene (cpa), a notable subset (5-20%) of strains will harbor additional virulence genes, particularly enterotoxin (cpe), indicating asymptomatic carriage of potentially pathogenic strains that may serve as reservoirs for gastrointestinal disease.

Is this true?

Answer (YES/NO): NO